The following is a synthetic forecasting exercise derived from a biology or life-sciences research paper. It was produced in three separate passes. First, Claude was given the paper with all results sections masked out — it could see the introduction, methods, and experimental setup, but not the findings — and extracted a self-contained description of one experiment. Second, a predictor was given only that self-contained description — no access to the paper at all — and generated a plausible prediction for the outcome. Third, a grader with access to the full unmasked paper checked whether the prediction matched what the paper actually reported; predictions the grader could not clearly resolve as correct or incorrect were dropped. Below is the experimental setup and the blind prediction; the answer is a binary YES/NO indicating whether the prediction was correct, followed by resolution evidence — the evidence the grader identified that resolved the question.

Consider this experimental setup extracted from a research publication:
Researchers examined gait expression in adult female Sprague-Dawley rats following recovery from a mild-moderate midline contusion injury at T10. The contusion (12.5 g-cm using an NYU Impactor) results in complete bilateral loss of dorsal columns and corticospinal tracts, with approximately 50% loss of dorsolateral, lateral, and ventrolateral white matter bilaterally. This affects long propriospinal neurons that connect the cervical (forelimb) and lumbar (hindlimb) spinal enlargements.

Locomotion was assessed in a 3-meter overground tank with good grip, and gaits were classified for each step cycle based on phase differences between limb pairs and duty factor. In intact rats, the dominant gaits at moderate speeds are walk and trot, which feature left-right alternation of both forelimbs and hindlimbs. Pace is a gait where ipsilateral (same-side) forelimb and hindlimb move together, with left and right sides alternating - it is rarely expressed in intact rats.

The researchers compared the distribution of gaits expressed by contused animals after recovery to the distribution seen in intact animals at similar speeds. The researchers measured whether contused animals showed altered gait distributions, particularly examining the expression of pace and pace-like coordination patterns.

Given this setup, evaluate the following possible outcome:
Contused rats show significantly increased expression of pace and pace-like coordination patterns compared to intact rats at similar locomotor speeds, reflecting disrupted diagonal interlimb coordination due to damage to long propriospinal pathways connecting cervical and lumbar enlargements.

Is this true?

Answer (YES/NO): YES